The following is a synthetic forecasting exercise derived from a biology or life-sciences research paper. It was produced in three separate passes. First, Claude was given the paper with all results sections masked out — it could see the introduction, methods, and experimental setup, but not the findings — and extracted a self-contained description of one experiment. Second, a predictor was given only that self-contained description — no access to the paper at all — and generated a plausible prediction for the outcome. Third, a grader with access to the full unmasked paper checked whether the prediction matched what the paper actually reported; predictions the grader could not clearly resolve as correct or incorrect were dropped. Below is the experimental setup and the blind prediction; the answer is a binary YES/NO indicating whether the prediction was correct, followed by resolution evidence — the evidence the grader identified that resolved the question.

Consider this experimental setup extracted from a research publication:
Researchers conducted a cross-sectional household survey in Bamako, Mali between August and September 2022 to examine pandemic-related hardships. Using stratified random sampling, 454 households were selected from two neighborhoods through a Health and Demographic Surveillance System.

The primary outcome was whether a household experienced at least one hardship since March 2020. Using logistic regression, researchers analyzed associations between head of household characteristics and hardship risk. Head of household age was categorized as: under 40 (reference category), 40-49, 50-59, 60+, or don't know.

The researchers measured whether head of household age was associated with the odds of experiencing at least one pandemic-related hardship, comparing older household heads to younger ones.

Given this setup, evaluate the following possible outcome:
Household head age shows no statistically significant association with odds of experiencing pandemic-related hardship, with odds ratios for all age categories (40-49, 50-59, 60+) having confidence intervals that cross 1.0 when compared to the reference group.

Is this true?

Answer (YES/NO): NO